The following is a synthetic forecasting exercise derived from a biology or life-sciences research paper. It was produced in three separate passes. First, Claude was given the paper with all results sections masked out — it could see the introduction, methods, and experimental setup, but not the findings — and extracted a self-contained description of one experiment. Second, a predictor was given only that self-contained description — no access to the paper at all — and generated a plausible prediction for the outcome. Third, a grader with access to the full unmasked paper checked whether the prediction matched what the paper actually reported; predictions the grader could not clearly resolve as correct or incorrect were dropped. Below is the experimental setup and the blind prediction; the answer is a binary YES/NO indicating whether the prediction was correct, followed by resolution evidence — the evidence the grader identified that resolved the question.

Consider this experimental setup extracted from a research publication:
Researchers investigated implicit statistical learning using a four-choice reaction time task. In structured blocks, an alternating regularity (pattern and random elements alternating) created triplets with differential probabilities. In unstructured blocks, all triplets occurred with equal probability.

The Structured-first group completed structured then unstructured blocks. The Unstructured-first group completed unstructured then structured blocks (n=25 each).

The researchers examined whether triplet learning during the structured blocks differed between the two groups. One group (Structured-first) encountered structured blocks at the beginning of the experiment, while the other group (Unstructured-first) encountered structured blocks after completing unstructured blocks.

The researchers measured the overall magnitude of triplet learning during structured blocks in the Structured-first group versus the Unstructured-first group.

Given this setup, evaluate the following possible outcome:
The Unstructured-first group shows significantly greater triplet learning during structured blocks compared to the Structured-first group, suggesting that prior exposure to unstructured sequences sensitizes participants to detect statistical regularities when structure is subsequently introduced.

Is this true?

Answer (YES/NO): NO